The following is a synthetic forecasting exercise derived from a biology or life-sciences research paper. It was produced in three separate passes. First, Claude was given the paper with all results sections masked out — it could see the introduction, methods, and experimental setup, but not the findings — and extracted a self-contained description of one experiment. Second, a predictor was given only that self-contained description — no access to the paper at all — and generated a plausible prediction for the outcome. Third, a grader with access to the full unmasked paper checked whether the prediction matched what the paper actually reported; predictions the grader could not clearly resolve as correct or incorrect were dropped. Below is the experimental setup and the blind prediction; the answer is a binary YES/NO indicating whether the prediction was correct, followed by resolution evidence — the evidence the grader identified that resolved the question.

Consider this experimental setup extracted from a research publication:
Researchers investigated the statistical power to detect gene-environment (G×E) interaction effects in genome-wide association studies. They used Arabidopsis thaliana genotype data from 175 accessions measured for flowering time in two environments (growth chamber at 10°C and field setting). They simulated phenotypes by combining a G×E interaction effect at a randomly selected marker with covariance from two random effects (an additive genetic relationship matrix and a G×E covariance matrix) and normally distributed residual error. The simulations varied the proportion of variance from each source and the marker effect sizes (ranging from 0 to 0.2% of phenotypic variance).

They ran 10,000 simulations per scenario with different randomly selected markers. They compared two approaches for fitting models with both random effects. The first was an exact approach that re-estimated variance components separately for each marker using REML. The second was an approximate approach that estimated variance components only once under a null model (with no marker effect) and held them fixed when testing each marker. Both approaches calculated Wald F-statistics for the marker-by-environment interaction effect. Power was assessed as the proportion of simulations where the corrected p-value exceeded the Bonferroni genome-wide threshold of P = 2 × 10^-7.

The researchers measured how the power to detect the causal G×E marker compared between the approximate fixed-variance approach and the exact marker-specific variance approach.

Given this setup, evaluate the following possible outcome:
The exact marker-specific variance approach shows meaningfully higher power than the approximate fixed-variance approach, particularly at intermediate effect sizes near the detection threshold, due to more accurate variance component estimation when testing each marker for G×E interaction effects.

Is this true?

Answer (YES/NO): YES